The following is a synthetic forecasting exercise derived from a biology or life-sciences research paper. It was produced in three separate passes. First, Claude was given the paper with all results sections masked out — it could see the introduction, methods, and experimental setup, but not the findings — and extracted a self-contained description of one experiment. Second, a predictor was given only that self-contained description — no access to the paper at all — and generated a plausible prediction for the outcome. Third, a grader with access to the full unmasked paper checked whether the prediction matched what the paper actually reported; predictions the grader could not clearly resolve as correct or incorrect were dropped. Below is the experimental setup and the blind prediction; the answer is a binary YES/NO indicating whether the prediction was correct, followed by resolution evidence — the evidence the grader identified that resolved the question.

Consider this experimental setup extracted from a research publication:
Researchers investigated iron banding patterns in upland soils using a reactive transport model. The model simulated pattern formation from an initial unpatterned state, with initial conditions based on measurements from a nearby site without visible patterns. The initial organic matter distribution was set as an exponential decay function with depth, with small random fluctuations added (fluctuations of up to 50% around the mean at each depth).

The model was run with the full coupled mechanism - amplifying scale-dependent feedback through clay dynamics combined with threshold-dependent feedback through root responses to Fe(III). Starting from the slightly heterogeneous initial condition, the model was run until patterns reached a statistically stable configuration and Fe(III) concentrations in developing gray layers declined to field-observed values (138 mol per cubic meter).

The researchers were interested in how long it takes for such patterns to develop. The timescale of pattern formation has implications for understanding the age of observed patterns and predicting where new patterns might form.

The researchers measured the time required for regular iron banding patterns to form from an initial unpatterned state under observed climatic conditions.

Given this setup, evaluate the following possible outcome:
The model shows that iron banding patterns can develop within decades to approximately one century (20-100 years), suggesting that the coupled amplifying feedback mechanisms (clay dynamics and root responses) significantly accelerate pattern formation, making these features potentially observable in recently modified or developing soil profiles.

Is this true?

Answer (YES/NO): NO